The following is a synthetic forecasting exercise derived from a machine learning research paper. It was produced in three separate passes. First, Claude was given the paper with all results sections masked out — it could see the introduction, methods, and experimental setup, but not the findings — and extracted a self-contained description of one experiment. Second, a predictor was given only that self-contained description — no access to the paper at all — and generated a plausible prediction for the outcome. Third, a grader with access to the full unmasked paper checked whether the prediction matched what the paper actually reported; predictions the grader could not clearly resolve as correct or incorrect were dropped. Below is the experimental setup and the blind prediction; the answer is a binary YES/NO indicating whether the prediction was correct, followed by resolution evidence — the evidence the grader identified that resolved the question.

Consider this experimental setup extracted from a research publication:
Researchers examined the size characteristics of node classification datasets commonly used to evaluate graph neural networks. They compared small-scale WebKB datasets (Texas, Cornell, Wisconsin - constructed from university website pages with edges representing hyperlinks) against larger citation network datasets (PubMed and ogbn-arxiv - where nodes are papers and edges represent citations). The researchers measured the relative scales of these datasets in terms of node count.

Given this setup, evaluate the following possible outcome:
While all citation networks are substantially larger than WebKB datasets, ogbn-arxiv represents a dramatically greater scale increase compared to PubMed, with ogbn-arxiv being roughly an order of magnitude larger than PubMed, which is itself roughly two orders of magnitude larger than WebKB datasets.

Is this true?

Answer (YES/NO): YES